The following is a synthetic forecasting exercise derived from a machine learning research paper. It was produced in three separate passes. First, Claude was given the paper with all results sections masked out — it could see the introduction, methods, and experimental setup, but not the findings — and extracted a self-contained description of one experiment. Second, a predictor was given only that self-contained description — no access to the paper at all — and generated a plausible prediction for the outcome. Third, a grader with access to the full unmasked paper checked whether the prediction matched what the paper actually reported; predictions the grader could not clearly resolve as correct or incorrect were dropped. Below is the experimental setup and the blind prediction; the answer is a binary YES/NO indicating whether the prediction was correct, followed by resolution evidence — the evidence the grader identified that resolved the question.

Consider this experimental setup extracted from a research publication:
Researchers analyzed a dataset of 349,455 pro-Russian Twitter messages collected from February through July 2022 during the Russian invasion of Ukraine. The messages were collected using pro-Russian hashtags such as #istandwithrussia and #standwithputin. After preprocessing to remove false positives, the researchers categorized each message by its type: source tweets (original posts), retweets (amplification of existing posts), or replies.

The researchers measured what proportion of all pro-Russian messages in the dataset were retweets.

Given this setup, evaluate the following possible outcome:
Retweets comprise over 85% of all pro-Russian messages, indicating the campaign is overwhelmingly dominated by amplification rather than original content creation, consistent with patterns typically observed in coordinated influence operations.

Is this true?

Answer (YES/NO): NO